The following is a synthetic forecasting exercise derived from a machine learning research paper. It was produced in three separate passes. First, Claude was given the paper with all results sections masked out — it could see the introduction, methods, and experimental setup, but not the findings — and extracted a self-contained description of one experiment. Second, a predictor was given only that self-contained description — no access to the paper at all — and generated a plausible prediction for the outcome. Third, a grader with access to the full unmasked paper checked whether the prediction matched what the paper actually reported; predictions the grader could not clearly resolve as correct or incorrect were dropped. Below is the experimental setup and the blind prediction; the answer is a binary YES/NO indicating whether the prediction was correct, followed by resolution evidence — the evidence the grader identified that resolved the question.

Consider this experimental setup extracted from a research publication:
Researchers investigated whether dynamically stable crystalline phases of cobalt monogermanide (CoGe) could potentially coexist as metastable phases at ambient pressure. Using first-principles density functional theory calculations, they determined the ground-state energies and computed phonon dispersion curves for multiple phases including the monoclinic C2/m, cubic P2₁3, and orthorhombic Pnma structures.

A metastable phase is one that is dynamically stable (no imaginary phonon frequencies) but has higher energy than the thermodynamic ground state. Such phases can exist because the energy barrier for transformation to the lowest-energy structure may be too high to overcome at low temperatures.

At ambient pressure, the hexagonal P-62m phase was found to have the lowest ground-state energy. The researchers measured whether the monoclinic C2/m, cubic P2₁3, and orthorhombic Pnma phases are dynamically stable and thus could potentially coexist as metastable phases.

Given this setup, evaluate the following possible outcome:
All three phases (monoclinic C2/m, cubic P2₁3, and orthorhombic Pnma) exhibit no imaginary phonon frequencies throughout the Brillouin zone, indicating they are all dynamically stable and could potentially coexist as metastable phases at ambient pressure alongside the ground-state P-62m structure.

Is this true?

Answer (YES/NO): YES